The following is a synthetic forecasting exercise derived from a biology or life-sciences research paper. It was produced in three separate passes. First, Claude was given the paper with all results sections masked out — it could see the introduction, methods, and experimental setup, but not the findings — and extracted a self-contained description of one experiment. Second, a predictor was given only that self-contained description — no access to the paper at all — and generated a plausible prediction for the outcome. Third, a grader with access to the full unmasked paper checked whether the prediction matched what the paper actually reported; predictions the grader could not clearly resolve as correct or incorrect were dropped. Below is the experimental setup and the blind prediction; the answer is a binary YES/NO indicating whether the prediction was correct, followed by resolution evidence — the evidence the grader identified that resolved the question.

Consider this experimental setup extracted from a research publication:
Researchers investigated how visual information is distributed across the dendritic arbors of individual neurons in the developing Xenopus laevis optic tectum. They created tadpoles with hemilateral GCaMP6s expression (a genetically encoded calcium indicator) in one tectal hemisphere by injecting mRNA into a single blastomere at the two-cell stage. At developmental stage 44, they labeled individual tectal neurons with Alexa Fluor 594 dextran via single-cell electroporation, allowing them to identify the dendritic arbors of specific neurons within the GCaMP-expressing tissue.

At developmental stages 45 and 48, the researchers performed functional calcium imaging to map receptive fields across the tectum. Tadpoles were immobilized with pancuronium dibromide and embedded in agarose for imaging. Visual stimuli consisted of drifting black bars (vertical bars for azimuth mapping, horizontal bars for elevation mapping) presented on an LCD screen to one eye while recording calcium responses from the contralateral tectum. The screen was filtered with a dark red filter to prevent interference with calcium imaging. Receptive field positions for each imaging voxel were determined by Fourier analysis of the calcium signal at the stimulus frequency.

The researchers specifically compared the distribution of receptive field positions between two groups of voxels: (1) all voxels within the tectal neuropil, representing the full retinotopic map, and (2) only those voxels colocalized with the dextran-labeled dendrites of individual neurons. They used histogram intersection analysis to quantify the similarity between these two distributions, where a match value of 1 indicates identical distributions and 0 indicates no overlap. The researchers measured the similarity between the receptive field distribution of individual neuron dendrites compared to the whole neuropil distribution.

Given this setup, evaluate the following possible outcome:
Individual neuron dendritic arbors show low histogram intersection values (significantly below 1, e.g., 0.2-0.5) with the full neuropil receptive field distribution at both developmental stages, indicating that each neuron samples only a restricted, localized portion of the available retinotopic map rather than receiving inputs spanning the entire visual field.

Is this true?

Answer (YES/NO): NO